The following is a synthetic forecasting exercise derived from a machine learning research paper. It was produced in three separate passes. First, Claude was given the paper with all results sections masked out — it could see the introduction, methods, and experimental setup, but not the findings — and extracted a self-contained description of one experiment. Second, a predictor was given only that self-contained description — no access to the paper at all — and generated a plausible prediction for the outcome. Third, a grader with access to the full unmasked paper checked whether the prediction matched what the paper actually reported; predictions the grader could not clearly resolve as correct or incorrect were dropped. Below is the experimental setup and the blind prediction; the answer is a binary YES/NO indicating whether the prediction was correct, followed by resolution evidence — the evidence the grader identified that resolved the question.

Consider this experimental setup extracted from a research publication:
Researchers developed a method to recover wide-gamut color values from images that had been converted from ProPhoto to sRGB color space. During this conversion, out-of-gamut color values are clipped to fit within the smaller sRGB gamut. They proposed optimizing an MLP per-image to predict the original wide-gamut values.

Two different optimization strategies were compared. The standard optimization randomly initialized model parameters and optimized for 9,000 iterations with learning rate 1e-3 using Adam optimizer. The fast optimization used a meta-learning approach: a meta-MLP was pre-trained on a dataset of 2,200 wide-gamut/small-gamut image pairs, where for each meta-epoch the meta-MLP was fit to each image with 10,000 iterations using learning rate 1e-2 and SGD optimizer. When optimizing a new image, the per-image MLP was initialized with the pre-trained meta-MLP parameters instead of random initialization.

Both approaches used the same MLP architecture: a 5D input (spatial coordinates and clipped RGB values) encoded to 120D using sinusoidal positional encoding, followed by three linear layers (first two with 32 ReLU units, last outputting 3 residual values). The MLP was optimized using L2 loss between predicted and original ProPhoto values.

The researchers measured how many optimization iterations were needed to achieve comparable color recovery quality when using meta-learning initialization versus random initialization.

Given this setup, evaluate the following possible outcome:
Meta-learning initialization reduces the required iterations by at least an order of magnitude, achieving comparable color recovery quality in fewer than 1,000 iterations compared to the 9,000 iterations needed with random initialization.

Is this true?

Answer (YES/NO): NO